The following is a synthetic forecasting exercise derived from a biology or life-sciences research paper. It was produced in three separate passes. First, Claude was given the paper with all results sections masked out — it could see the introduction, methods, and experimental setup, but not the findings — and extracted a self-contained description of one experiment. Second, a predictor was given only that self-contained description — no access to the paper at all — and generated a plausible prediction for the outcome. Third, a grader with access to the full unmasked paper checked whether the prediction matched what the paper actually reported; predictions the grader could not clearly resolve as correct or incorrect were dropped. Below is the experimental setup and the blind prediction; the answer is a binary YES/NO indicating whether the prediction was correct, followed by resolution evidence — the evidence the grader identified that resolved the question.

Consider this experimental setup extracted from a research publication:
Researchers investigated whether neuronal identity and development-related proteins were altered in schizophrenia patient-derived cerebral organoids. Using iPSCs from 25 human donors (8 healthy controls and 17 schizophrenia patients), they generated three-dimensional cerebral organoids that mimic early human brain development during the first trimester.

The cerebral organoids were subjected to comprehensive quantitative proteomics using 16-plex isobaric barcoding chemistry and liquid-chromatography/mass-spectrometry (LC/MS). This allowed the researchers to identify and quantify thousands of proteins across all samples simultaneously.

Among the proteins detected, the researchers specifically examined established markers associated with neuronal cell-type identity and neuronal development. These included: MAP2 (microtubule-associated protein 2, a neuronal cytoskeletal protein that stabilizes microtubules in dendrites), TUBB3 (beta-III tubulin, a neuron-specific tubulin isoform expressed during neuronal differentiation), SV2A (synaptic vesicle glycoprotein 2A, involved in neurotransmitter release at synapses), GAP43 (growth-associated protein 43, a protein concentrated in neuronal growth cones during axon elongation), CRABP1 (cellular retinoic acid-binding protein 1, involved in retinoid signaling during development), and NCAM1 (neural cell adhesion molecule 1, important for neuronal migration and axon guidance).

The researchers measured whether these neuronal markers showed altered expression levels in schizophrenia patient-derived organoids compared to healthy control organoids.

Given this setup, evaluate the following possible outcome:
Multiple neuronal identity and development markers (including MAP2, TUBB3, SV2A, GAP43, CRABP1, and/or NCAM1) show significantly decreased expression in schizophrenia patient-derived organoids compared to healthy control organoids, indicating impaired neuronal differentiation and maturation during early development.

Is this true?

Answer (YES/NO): YES